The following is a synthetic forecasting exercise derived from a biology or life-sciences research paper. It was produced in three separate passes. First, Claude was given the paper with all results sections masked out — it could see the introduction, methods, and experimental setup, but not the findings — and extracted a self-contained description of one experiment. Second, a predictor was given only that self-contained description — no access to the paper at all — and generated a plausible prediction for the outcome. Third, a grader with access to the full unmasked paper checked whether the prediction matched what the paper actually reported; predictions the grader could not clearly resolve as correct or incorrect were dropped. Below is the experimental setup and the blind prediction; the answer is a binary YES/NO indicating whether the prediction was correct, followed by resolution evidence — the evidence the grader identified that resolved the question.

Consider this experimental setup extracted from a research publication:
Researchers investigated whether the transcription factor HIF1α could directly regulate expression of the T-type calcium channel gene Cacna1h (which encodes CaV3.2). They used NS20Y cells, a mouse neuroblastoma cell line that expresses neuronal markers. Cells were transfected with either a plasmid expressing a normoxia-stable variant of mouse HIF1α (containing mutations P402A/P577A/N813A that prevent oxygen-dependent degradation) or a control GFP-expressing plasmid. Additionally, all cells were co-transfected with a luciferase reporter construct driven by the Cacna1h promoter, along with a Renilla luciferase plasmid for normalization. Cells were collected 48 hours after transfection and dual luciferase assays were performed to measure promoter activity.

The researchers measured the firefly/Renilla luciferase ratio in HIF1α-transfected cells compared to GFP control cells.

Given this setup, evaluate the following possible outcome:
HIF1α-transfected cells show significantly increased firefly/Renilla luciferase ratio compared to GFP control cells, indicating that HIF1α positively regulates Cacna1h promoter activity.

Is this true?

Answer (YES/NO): YES